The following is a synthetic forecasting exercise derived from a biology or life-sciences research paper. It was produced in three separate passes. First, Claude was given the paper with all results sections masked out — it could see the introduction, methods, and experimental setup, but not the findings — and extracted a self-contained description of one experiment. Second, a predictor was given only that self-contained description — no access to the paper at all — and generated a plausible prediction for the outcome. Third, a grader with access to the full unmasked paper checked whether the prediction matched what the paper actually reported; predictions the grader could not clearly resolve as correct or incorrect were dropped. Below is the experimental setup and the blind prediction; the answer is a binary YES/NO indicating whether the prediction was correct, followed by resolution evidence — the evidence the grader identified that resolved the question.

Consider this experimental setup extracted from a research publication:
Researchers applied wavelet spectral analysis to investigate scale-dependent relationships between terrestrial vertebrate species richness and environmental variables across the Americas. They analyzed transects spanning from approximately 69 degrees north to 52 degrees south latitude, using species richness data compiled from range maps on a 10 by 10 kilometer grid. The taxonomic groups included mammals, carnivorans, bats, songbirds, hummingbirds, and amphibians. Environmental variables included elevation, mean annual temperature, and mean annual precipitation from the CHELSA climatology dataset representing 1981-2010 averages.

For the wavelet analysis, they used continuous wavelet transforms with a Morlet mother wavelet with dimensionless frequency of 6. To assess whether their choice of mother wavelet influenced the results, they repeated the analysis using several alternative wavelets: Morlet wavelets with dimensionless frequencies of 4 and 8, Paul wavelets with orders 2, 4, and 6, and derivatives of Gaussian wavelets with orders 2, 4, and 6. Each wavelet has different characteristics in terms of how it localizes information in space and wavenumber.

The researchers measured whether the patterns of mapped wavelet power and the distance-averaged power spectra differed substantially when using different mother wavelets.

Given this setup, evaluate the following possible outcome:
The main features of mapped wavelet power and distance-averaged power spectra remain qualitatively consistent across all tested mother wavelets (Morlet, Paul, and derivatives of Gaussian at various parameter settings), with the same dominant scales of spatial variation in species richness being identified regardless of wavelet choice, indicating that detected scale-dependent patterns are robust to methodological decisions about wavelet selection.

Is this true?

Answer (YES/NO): YES